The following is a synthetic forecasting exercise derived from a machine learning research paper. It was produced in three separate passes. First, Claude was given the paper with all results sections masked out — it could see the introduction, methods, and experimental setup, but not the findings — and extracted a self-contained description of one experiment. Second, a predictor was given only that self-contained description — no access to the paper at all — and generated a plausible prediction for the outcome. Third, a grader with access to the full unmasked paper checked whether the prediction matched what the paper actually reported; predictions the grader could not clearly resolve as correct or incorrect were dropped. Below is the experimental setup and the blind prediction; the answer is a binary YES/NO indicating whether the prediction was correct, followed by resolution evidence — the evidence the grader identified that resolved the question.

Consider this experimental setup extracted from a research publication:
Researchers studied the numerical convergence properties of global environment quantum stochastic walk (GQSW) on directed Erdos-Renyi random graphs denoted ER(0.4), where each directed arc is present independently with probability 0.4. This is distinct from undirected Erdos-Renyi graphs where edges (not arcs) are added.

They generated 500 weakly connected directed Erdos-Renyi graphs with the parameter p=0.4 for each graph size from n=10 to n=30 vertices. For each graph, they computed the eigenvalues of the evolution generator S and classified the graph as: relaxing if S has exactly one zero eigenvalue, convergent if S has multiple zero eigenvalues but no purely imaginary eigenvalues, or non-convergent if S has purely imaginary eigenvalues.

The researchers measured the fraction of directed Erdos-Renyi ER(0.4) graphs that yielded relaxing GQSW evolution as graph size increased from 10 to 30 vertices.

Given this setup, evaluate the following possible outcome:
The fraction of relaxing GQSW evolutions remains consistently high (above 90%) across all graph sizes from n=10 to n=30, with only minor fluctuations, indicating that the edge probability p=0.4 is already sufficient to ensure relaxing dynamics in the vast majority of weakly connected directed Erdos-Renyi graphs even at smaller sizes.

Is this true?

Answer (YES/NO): YES